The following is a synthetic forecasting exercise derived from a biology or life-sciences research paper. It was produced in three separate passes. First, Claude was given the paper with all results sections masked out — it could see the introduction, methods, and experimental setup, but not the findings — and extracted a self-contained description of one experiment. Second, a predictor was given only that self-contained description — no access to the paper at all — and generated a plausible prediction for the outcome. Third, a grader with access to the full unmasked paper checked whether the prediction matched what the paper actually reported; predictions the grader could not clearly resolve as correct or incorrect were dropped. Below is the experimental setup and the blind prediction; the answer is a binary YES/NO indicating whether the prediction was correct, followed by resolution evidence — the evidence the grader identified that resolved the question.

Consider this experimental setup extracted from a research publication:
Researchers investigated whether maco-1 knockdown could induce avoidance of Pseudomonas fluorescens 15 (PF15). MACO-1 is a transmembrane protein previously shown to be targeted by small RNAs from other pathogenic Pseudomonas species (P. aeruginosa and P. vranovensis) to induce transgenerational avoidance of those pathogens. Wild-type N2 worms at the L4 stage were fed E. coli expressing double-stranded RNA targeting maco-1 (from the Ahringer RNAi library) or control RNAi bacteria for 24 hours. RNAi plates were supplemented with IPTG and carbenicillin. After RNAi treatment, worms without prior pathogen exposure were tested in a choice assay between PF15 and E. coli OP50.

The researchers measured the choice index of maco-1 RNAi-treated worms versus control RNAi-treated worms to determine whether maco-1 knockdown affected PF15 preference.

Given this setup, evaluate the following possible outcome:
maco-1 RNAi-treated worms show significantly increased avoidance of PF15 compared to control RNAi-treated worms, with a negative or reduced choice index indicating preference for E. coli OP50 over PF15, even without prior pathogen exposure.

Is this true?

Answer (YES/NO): YES